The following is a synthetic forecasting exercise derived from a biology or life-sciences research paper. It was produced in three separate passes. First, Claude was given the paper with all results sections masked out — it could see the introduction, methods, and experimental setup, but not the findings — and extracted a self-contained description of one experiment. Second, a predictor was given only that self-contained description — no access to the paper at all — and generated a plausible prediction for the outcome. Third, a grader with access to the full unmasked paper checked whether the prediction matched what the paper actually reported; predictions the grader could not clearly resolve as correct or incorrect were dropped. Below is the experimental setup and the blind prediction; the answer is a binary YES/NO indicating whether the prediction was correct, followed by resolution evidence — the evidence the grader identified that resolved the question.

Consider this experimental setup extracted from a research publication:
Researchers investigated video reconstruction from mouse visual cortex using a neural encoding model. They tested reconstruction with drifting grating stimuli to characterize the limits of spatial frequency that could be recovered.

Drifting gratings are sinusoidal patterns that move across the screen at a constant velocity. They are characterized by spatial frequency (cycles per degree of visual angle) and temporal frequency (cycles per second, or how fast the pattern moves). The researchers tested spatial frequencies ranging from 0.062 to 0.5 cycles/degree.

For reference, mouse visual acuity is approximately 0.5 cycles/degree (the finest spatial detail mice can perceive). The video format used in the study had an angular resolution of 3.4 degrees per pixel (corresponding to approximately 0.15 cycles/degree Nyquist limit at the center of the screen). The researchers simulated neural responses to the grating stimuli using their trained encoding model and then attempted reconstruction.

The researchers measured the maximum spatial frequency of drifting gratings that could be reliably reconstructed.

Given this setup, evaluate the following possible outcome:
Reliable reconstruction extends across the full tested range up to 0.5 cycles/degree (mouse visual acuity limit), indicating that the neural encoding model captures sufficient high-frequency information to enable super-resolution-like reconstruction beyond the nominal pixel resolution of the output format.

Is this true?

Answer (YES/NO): NO